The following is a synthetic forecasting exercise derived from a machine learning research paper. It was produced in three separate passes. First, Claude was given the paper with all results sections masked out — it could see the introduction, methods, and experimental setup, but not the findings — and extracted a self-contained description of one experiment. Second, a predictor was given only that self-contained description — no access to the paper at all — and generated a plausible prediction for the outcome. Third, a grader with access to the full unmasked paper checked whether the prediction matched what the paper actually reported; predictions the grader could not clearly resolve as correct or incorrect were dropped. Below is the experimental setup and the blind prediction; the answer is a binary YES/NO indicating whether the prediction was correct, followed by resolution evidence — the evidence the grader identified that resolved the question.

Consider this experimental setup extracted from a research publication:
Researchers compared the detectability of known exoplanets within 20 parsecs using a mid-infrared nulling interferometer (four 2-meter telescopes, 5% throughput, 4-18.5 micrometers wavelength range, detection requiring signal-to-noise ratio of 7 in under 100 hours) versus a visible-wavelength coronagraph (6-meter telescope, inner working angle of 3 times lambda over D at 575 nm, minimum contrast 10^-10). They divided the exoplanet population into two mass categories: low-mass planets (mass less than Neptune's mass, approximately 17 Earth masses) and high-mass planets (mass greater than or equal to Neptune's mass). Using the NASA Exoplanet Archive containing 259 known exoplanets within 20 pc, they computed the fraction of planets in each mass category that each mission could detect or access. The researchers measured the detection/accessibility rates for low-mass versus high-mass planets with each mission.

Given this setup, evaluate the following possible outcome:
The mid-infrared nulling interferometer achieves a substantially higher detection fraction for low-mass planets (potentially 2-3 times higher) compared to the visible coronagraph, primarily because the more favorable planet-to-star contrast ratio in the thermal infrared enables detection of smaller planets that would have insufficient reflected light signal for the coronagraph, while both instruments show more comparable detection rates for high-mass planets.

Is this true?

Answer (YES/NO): NO